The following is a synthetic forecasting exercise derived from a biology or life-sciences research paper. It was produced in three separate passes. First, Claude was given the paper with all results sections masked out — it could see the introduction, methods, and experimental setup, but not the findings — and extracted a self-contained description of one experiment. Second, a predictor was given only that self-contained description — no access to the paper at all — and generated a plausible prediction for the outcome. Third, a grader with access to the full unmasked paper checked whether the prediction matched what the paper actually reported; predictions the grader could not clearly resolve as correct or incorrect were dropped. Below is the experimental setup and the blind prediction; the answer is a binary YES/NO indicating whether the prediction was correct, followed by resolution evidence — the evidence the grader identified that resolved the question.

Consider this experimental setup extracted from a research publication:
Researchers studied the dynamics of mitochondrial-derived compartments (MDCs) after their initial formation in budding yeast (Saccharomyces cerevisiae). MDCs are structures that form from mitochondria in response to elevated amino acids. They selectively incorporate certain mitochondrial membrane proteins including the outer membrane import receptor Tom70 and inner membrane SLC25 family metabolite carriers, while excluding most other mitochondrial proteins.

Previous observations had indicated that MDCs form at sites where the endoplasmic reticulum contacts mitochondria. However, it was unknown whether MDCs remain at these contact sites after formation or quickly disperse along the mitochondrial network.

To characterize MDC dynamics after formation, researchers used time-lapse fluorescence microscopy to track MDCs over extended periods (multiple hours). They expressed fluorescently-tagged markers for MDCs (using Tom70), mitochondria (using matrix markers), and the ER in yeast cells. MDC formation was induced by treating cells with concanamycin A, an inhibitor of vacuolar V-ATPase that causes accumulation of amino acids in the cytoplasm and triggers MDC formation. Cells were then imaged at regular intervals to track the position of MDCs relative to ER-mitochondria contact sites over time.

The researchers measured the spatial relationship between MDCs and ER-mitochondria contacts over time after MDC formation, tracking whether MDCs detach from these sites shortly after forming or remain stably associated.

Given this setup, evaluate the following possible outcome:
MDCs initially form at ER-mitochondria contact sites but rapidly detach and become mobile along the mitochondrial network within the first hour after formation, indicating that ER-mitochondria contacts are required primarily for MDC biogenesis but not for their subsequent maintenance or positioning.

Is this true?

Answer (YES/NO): NO